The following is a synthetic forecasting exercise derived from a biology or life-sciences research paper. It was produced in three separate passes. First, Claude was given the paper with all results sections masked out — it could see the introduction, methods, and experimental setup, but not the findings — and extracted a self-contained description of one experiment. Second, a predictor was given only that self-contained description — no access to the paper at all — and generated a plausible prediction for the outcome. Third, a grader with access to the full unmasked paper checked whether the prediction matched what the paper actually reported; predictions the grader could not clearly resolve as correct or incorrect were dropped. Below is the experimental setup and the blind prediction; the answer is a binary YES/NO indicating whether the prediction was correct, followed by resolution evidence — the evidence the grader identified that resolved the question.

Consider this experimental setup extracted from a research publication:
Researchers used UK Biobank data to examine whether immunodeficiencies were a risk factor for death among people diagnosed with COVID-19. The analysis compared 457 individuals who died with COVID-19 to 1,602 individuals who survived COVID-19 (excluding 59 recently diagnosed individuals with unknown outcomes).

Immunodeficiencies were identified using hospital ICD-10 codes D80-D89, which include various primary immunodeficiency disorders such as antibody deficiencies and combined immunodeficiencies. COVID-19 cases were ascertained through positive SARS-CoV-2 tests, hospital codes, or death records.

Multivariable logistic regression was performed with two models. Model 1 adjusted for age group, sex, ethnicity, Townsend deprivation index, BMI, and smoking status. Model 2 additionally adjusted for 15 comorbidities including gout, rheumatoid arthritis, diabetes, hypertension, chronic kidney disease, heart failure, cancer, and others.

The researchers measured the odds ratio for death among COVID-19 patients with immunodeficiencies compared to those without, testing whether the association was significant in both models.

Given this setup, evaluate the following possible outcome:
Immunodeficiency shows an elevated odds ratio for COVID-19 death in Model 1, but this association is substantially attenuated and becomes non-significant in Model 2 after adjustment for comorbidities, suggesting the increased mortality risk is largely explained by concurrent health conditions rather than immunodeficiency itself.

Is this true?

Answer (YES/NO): NO